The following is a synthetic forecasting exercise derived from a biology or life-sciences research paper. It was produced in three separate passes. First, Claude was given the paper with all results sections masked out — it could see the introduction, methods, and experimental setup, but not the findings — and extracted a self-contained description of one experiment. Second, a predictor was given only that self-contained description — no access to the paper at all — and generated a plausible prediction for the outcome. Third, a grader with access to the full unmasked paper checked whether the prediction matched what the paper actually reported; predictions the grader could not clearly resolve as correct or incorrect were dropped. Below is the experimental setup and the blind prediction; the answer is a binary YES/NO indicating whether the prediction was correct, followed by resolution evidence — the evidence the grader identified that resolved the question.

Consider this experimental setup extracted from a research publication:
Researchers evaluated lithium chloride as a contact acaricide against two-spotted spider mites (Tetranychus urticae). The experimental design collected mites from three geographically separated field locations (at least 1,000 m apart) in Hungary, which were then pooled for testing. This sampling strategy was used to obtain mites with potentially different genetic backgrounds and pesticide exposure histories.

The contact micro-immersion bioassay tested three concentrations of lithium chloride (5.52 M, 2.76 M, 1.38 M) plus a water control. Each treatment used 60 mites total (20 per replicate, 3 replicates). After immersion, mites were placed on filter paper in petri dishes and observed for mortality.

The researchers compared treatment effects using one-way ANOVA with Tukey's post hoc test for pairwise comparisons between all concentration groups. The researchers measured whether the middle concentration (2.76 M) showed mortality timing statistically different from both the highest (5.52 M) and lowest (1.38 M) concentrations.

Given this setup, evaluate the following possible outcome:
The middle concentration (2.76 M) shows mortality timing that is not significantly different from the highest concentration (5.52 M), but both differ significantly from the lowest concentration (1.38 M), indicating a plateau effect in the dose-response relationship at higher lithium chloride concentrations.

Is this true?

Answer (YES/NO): NO